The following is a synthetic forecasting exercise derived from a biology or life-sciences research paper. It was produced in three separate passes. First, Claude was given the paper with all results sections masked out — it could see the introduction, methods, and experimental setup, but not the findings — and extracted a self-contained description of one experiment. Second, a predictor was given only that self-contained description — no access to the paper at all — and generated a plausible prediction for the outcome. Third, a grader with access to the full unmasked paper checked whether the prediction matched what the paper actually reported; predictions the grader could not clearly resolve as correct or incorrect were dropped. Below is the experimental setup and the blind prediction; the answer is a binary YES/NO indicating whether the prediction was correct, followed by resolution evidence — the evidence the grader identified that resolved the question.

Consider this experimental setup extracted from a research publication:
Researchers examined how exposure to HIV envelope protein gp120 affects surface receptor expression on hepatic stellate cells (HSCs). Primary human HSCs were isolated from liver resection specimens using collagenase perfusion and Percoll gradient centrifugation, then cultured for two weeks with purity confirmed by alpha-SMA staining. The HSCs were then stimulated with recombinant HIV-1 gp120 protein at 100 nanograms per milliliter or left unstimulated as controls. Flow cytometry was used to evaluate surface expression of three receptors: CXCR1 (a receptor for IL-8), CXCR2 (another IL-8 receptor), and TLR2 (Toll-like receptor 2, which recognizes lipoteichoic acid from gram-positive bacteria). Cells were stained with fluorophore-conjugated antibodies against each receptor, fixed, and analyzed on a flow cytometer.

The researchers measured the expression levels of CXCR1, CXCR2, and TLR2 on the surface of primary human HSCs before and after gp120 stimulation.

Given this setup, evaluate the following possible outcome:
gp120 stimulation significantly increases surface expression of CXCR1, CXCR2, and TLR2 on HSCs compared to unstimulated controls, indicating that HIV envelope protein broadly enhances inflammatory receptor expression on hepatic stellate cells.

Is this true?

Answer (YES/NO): NO